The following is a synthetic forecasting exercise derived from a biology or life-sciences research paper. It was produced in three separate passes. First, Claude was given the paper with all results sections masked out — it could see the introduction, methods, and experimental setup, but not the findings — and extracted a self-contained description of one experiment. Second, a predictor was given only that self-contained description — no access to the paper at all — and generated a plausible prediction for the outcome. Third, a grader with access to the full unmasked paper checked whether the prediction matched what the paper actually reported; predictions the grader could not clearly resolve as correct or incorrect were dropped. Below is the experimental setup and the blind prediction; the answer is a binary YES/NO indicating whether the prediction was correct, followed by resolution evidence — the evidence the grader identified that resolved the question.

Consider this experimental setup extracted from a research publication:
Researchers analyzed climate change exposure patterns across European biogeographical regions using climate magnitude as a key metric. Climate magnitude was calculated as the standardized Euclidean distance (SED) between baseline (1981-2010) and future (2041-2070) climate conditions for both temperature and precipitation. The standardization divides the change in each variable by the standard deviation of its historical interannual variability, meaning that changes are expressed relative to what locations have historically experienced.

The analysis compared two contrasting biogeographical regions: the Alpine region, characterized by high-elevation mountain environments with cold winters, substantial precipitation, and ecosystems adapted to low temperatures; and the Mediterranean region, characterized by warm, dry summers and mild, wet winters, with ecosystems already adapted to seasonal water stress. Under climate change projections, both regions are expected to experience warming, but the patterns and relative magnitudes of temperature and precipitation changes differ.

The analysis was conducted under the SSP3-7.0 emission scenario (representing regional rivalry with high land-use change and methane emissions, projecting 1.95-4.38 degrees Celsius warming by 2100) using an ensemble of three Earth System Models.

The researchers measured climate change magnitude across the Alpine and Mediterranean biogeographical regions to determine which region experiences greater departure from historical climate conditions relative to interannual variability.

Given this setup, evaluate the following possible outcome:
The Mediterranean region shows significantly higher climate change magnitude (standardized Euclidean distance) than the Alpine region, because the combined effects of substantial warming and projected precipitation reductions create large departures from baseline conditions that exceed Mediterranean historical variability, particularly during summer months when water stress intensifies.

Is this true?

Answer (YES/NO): NO